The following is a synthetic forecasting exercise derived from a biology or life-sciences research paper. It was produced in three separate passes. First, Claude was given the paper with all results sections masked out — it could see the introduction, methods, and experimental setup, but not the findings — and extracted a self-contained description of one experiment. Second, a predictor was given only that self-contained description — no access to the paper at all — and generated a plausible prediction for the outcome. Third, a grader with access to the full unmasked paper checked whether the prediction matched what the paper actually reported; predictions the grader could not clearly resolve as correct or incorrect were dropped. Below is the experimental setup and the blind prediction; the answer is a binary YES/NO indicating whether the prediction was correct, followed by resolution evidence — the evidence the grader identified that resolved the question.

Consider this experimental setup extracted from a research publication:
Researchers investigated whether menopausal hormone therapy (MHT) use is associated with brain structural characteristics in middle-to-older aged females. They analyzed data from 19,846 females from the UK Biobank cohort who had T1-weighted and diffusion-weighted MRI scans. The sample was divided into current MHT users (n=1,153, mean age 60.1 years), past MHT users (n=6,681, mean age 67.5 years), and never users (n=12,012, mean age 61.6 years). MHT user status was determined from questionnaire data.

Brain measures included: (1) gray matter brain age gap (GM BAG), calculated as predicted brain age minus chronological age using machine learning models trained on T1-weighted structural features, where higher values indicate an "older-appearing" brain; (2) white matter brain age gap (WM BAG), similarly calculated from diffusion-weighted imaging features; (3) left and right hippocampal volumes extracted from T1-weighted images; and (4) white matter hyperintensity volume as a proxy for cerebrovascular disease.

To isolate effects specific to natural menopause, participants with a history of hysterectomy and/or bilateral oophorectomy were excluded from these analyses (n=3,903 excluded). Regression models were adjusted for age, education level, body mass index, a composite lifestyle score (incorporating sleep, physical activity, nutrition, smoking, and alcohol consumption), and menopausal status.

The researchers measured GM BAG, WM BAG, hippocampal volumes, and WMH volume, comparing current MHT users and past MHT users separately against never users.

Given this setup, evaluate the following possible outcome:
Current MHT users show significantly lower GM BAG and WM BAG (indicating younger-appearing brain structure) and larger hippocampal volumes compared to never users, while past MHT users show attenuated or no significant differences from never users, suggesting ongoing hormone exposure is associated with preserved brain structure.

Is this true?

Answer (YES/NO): NO